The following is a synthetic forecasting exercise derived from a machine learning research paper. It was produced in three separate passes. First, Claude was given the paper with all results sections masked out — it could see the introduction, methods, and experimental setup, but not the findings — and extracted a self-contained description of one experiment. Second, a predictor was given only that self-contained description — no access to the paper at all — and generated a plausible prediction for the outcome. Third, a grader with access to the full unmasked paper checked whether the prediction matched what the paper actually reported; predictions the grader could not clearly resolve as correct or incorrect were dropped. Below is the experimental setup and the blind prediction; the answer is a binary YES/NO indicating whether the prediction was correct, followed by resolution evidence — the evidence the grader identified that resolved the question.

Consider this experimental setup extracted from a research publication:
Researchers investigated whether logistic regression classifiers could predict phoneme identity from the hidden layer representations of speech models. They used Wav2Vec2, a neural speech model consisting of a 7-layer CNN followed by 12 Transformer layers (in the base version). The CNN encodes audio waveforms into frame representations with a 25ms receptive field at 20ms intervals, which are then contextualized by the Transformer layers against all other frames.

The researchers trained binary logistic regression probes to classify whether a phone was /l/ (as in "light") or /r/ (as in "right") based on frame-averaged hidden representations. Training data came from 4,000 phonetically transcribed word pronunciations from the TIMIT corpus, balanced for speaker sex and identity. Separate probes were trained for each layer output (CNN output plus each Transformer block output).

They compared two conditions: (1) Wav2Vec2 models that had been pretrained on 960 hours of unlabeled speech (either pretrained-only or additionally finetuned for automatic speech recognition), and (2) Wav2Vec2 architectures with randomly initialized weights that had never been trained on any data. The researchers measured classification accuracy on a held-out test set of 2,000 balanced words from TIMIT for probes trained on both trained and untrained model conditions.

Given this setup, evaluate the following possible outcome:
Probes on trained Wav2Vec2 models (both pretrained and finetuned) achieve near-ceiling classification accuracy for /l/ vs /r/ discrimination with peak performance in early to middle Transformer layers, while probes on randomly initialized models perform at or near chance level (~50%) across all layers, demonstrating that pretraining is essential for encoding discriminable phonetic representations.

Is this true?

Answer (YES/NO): NO